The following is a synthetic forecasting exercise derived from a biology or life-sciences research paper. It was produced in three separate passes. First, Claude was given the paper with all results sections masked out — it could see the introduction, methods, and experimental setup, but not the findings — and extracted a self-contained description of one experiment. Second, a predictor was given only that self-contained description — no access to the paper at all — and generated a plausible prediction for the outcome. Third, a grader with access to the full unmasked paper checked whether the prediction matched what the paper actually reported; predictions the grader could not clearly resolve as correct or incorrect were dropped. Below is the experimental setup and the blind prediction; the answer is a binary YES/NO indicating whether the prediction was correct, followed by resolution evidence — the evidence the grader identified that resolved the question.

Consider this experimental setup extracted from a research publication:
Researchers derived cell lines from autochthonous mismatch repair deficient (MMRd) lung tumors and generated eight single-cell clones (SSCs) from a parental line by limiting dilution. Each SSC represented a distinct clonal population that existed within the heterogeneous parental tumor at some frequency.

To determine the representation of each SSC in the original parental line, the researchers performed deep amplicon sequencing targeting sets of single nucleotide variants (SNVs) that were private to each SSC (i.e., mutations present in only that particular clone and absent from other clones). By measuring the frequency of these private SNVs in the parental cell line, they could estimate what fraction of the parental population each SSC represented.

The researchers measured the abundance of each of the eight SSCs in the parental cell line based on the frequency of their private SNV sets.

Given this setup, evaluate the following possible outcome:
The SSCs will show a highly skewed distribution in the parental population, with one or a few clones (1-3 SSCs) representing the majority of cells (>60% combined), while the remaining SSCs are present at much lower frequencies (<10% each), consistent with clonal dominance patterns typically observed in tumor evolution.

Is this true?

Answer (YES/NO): NO